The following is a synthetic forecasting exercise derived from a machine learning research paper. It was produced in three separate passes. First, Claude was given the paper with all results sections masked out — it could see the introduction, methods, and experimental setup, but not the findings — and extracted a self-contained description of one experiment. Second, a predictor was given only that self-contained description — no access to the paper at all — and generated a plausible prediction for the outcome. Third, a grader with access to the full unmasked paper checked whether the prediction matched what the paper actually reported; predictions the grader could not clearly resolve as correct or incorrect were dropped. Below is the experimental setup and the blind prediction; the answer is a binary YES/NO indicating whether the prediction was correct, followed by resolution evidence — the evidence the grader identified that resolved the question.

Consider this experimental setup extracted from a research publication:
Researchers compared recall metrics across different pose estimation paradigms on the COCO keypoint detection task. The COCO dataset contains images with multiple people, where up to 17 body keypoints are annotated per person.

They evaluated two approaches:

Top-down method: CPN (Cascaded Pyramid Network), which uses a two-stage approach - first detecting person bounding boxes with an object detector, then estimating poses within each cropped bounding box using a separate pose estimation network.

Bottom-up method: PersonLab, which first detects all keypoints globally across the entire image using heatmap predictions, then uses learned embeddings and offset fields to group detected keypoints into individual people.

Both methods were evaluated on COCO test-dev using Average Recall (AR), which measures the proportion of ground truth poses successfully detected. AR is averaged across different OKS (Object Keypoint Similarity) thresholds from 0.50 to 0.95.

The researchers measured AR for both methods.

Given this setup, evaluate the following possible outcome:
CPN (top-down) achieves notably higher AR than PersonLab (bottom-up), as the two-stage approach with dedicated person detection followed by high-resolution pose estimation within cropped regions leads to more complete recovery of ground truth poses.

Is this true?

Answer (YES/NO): YES